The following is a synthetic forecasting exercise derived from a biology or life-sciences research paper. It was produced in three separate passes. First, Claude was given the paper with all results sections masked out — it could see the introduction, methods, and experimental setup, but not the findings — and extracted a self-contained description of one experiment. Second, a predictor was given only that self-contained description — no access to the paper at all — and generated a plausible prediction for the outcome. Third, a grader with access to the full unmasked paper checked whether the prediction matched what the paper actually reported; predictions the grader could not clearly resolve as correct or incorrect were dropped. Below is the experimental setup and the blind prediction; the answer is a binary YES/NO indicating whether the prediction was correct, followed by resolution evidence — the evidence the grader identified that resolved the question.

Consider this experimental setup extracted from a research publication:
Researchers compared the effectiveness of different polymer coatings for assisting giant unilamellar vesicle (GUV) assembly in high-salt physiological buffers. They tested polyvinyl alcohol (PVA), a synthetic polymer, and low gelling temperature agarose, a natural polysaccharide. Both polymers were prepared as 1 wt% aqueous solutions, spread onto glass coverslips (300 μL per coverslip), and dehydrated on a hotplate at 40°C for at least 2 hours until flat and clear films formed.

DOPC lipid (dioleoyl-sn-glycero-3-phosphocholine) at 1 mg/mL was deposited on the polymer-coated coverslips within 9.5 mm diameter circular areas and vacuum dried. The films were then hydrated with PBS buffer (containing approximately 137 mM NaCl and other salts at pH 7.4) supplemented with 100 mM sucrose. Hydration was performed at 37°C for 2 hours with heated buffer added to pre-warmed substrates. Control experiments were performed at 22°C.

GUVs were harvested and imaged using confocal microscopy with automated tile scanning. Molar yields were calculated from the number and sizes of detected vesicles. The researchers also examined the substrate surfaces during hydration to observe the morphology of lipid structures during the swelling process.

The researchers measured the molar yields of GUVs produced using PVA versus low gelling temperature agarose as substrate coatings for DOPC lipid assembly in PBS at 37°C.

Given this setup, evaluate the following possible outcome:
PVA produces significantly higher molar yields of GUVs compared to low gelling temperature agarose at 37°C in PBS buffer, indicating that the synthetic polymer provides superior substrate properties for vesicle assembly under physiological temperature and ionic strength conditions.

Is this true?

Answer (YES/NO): YES